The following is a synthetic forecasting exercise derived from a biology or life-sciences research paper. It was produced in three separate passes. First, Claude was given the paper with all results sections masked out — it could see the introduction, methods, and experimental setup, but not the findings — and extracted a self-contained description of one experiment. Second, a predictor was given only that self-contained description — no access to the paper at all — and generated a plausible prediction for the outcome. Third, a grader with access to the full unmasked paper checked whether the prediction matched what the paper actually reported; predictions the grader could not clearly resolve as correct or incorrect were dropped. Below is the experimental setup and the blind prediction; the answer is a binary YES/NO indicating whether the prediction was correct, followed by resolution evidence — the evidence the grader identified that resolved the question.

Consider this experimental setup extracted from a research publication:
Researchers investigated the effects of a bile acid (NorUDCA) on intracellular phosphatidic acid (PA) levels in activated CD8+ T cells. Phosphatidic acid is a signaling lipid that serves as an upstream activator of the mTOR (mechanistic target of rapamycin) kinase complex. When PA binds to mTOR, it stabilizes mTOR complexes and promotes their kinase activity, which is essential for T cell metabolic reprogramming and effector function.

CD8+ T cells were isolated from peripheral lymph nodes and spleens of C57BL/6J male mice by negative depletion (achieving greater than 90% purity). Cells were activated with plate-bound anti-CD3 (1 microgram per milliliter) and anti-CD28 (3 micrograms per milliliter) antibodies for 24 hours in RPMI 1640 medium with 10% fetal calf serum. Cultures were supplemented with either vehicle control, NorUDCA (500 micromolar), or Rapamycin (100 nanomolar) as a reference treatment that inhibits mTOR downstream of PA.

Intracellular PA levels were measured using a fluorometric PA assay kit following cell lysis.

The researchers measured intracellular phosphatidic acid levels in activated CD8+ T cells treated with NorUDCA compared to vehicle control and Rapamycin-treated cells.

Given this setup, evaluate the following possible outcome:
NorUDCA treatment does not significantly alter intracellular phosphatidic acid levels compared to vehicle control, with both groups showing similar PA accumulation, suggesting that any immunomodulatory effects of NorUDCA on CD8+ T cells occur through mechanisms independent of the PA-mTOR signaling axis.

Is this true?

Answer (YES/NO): NO